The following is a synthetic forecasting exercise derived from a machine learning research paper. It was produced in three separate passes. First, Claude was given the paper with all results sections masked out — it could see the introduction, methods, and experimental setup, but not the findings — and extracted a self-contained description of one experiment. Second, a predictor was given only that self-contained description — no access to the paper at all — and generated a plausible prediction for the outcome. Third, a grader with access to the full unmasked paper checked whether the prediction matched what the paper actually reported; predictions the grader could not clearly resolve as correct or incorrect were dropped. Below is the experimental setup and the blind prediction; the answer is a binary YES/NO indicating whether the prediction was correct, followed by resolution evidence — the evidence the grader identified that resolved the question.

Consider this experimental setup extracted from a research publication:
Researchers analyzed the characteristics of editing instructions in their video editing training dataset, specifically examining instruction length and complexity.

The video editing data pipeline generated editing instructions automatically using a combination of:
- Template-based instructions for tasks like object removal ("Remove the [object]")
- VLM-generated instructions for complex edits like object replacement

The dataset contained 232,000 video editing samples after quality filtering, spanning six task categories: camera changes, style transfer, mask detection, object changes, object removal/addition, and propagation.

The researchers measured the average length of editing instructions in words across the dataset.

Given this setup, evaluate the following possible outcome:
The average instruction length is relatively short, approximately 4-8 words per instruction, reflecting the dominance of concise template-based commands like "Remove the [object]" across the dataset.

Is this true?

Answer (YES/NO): NO